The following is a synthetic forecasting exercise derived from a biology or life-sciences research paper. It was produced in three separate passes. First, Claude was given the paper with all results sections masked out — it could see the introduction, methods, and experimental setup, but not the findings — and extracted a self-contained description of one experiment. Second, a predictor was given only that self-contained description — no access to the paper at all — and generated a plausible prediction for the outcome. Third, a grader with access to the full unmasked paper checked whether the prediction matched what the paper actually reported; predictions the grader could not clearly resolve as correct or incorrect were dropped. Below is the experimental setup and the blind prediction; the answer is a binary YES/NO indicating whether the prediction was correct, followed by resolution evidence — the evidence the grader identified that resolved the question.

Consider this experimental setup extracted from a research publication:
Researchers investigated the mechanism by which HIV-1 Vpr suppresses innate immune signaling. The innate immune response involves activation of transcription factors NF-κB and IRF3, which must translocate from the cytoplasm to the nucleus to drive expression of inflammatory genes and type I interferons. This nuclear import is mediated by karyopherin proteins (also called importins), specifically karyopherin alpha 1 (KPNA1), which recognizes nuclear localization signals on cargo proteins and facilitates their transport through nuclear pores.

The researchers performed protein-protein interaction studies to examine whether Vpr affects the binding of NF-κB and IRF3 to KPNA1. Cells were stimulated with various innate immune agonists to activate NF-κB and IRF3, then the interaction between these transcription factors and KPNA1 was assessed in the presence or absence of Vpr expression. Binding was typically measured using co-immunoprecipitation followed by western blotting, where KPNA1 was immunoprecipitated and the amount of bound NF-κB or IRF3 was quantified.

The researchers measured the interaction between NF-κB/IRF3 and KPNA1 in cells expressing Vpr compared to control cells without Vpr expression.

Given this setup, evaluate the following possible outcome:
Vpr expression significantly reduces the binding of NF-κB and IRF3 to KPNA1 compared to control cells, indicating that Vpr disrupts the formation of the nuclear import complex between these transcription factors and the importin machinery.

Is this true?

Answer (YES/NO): YES